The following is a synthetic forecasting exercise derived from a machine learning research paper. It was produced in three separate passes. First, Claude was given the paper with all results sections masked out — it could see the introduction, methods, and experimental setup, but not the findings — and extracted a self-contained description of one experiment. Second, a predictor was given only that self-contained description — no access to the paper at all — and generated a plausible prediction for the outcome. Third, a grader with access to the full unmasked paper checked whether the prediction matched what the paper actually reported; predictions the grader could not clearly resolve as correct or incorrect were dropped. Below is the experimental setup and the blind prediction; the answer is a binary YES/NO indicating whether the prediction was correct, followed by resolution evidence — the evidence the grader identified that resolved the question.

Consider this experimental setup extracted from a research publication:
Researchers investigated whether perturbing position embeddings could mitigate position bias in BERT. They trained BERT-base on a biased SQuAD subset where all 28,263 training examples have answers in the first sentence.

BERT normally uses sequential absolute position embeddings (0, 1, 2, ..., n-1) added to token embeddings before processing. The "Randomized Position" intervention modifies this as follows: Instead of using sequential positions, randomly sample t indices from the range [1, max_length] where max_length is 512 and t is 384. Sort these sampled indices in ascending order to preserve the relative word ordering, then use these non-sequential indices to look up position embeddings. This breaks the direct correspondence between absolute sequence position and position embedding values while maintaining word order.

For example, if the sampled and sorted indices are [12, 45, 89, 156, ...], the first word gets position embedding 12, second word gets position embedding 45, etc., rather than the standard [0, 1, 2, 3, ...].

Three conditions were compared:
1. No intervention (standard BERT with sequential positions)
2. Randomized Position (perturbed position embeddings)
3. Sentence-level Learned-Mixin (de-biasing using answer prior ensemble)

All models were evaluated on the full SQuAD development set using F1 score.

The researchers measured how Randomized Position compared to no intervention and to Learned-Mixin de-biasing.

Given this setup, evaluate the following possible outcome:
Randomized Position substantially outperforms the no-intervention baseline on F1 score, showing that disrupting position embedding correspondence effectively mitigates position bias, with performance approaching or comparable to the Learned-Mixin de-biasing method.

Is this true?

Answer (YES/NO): NO